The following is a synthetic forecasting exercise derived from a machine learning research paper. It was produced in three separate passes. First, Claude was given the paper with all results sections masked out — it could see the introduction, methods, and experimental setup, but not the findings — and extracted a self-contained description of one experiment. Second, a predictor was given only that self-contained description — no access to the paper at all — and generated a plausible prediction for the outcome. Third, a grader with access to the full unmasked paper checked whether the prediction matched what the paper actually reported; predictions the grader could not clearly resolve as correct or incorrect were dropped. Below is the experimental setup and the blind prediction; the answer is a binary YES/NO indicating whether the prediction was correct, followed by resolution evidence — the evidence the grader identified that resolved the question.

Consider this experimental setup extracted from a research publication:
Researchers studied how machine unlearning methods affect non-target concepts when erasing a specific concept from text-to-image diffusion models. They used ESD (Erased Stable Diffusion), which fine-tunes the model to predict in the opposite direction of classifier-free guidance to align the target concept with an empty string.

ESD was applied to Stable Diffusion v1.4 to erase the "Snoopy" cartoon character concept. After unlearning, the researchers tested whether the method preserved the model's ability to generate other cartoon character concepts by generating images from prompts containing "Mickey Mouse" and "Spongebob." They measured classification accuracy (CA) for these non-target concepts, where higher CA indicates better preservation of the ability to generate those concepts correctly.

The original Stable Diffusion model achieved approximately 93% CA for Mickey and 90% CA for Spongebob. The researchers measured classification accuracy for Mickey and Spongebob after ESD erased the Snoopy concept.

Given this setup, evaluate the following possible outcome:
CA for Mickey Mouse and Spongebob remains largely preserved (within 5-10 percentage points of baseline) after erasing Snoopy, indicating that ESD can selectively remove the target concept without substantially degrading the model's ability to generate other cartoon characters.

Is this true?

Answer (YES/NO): NO